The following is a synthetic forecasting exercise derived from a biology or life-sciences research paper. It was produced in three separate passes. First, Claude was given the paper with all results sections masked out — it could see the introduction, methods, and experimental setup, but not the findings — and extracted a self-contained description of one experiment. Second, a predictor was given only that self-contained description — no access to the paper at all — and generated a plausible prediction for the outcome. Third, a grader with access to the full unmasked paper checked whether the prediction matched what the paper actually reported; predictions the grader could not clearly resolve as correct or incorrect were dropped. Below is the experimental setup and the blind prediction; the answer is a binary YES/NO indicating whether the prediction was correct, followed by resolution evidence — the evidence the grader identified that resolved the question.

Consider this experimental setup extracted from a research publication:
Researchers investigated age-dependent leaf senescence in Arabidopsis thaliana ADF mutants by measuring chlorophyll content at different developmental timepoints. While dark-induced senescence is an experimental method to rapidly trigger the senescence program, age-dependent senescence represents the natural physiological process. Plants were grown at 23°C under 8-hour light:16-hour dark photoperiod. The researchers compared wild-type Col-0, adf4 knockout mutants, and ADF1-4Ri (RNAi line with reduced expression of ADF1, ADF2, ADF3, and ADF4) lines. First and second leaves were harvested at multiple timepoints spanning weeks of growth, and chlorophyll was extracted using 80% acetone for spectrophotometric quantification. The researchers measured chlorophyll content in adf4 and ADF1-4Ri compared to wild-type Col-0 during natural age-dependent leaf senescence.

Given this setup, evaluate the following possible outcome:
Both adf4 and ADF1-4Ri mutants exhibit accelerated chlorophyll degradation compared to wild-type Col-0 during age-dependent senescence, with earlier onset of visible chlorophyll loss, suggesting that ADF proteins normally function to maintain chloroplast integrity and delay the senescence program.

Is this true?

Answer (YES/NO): YES